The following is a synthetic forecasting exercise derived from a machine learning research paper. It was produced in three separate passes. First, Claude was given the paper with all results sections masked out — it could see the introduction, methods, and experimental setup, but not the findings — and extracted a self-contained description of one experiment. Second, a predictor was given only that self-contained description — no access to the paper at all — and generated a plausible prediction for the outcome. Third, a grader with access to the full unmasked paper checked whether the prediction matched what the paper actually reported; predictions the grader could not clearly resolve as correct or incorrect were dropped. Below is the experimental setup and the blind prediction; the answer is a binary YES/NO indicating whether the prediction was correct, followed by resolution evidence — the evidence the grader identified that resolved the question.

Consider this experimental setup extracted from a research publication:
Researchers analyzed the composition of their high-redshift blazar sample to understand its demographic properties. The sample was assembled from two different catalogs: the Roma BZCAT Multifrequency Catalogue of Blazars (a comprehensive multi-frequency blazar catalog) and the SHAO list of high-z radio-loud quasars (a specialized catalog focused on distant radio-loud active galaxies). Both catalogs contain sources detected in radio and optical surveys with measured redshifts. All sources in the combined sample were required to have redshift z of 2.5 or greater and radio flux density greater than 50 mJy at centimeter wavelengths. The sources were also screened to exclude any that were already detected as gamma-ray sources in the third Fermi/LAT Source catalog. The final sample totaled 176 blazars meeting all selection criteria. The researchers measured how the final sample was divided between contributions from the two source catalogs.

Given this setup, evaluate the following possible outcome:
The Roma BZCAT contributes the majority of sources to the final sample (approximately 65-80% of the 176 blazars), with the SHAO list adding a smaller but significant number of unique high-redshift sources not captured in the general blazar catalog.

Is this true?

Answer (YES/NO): NO